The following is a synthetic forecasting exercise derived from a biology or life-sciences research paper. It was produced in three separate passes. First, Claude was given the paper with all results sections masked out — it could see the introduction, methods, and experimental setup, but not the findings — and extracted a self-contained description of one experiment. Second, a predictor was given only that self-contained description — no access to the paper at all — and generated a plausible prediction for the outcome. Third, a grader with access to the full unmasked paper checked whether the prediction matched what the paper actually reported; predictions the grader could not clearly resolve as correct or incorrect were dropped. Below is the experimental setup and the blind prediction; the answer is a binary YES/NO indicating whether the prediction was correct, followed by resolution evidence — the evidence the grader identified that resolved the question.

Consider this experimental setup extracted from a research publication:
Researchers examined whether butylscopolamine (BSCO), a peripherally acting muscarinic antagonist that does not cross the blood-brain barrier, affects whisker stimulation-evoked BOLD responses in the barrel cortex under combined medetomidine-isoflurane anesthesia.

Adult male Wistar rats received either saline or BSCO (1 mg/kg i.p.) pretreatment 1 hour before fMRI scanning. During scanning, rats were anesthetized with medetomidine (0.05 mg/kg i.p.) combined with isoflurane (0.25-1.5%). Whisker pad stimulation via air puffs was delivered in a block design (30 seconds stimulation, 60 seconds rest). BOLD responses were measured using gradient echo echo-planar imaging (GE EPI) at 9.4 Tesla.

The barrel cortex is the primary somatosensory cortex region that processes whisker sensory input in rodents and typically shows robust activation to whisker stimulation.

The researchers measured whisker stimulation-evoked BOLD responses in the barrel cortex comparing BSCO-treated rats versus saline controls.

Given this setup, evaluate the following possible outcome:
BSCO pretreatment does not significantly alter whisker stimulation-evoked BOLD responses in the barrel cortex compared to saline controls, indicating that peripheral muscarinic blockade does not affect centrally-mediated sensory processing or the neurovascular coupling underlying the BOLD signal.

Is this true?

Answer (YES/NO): YES